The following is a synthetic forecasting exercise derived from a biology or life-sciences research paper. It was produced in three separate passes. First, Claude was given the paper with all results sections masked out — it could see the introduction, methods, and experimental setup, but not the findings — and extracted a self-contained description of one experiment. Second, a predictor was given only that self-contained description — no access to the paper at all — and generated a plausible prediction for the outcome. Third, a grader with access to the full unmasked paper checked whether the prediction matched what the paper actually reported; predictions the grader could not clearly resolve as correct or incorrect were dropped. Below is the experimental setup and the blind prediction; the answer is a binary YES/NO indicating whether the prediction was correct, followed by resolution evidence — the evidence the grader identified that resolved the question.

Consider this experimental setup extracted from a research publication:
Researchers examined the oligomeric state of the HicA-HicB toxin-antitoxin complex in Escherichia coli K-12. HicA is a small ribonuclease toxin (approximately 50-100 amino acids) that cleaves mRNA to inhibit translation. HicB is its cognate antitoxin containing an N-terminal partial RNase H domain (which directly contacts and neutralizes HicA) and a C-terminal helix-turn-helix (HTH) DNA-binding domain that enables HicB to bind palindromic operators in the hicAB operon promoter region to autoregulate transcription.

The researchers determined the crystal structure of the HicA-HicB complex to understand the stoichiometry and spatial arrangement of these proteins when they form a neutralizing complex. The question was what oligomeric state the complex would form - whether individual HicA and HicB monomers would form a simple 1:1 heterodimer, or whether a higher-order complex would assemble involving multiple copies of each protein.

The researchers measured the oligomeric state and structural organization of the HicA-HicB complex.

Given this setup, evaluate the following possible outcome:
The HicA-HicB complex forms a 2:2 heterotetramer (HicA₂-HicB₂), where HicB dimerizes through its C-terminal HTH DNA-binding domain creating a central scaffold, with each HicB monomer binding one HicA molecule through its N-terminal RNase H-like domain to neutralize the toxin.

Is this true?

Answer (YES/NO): YES